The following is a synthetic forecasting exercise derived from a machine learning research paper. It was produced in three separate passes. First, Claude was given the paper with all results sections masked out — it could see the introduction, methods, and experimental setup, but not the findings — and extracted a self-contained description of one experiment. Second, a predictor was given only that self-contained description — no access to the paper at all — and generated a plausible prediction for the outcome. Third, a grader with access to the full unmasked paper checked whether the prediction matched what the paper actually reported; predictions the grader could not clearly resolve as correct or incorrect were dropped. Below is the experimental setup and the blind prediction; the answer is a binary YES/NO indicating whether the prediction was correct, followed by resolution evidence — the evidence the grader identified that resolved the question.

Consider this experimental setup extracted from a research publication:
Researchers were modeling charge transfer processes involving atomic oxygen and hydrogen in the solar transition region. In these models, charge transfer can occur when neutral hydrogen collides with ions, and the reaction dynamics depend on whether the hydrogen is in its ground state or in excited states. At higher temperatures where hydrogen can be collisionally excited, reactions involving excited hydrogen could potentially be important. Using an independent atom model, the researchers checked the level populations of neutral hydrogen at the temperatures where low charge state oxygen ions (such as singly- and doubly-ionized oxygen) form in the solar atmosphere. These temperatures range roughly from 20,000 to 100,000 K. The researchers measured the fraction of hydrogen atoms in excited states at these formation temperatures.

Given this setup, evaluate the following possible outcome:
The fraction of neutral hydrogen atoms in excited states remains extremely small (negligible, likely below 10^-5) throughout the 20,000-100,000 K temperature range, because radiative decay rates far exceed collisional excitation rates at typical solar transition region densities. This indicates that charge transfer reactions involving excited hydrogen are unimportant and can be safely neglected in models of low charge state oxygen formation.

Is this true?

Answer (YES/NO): YES